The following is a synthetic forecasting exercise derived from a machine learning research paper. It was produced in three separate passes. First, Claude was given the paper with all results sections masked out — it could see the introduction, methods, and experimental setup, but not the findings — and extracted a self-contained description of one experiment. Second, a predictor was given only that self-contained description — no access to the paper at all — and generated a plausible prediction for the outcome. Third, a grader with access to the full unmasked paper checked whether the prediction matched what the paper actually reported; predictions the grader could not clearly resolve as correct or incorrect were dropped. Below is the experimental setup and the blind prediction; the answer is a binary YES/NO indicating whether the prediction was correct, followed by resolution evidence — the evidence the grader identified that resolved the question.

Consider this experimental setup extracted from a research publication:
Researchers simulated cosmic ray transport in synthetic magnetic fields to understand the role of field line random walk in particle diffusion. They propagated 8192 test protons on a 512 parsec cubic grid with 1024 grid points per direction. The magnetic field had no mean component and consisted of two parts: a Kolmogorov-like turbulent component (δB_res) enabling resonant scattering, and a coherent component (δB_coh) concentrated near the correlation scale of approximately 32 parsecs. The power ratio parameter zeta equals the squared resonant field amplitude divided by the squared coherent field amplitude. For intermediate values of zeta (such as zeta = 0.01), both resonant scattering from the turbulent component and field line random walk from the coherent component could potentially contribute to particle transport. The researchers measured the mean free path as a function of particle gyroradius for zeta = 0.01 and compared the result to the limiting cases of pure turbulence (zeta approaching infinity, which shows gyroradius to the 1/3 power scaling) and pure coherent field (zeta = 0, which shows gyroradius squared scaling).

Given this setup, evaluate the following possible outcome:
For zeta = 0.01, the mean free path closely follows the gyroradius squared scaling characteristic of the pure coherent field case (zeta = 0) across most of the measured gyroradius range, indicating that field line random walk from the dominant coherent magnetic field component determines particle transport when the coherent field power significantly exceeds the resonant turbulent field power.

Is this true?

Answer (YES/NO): NO